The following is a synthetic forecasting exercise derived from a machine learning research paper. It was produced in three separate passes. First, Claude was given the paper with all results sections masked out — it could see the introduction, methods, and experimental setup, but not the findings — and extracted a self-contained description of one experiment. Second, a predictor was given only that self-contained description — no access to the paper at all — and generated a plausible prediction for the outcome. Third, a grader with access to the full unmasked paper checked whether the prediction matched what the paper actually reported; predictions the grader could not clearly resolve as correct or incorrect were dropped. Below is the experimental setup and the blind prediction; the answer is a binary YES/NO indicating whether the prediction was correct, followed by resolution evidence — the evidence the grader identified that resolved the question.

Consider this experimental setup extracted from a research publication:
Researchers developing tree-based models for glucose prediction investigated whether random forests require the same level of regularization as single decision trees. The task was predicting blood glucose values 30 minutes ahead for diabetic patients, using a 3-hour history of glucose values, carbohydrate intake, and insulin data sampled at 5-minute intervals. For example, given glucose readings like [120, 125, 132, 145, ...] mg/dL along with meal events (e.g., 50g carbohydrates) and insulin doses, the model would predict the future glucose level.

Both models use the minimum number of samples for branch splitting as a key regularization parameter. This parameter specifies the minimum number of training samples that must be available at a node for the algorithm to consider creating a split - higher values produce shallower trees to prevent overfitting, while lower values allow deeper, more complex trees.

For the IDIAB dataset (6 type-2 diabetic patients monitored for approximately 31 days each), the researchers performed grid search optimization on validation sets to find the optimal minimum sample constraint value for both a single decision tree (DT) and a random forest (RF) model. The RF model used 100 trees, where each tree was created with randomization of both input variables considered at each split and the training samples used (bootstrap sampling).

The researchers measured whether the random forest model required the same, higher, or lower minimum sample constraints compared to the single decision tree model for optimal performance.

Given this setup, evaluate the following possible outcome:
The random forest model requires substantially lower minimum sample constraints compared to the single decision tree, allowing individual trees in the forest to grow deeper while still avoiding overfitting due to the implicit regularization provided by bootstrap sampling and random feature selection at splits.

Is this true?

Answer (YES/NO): YES